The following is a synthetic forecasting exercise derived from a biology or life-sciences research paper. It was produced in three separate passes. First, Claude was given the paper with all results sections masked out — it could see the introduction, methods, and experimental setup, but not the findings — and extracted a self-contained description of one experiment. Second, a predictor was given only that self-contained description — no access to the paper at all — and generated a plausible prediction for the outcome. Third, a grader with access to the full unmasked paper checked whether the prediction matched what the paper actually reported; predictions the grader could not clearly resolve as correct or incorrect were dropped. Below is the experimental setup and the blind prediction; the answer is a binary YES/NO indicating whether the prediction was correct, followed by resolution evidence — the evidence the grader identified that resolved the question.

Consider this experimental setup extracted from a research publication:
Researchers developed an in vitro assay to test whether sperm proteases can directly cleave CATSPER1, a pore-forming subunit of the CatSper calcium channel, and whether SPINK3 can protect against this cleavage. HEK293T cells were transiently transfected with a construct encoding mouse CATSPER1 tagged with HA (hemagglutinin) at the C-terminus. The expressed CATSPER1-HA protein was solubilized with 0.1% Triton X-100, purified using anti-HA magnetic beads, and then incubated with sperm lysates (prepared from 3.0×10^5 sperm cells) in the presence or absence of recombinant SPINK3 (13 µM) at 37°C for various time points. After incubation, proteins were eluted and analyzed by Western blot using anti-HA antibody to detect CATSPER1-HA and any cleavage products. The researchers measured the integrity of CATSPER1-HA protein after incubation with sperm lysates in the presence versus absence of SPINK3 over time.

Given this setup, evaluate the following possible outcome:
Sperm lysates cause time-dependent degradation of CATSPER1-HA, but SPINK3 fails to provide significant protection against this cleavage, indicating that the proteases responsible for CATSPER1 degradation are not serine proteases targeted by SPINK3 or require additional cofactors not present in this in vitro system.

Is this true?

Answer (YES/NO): NO